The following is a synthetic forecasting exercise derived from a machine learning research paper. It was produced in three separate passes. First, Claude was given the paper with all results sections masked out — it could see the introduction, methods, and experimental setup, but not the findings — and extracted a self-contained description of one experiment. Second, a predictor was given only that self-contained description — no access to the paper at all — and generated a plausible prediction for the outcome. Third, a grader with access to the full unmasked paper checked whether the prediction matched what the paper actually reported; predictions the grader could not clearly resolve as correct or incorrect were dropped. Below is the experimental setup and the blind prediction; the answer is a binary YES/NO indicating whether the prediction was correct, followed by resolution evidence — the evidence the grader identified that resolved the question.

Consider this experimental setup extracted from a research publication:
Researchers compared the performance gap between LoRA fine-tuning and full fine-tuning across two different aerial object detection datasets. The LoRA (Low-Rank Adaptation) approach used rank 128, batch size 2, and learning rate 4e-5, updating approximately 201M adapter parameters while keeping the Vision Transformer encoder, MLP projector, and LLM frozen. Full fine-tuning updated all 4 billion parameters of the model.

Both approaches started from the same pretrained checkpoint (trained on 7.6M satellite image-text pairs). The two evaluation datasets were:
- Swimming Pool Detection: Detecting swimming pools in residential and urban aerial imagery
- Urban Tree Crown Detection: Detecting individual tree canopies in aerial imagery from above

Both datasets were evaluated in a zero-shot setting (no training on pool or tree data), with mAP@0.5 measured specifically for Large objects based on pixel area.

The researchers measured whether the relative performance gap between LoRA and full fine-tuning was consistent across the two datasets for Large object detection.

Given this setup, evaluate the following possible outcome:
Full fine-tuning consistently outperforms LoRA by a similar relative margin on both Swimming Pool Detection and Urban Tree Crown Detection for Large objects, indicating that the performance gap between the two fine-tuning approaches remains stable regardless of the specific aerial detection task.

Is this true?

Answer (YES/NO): YES